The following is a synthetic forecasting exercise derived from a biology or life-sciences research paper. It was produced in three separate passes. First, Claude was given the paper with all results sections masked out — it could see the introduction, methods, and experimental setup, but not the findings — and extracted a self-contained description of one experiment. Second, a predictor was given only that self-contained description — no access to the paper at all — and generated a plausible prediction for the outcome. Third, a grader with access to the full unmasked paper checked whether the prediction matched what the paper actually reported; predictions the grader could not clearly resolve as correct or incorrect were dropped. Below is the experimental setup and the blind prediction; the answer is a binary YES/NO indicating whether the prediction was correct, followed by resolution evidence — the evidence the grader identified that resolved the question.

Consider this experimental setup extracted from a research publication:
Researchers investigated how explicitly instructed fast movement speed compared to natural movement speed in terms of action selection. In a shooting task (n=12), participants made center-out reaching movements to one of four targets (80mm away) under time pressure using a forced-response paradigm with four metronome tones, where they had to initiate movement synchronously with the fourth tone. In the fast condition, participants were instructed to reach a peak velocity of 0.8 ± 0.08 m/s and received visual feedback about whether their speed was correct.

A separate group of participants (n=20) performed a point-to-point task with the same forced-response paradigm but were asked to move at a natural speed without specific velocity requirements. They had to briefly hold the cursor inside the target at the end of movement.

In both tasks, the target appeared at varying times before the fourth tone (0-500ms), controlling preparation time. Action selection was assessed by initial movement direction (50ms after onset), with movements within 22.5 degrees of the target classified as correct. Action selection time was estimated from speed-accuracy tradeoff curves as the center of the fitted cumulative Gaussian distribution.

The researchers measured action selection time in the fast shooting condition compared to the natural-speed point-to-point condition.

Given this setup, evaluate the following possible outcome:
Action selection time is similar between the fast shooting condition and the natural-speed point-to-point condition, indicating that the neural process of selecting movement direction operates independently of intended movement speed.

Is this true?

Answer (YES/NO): NO